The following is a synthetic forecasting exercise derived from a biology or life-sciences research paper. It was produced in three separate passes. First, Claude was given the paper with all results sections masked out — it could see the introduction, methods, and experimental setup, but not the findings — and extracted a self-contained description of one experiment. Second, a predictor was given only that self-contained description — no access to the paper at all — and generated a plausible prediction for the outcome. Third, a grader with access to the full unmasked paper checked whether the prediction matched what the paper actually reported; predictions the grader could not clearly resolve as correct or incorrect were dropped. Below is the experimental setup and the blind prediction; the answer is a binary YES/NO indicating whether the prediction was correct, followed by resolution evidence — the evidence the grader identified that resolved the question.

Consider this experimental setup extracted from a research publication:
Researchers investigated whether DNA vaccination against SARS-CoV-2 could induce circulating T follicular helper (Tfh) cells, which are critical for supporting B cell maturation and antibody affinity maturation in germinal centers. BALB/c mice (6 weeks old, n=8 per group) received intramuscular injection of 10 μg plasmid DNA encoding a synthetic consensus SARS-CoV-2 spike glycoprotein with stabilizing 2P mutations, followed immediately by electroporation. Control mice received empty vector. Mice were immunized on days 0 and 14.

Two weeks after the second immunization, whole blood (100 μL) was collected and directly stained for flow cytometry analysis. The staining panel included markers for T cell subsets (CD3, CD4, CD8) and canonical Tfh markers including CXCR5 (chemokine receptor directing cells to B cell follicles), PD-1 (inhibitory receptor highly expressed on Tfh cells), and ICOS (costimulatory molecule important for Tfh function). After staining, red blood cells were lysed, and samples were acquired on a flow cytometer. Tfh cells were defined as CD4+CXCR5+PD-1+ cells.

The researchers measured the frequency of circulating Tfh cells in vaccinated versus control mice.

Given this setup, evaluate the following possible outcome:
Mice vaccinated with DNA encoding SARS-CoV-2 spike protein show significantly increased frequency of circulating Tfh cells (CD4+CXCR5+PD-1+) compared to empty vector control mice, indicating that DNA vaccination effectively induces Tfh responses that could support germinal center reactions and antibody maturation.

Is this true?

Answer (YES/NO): YES